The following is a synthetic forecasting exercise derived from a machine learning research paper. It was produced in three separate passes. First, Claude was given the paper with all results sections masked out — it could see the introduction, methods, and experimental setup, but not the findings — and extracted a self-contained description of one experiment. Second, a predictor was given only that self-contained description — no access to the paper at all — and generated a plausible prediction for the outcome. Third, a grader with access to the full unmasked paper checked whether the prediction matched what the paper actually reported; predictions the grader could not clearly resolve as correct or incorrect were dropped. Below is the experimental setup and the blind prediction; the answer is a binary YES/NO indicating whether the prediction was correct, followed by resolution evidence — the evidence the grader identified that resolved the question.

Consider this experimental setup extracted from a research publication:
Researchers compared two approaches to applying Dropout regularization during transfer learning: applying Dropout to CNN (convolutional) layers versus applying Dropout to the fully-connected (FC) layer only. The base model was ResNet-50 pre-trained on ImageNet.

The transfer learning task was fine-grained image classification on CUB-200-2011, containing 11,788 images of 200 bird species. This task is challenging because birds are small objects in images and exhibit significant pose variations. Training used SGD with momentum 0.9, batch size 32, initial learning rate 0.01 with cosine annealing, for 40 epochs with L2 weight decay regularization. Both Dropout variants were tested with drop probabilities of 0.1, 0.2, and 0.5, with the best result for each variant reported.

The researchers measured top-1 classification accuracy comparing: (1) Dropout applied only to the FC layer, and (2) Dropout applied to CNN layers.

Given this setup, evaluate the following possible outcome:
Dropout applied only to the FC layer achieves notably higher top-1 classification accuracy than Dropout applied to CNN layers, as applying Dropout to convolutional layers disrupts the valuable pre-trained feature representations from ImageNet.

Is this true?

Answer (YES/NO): YES